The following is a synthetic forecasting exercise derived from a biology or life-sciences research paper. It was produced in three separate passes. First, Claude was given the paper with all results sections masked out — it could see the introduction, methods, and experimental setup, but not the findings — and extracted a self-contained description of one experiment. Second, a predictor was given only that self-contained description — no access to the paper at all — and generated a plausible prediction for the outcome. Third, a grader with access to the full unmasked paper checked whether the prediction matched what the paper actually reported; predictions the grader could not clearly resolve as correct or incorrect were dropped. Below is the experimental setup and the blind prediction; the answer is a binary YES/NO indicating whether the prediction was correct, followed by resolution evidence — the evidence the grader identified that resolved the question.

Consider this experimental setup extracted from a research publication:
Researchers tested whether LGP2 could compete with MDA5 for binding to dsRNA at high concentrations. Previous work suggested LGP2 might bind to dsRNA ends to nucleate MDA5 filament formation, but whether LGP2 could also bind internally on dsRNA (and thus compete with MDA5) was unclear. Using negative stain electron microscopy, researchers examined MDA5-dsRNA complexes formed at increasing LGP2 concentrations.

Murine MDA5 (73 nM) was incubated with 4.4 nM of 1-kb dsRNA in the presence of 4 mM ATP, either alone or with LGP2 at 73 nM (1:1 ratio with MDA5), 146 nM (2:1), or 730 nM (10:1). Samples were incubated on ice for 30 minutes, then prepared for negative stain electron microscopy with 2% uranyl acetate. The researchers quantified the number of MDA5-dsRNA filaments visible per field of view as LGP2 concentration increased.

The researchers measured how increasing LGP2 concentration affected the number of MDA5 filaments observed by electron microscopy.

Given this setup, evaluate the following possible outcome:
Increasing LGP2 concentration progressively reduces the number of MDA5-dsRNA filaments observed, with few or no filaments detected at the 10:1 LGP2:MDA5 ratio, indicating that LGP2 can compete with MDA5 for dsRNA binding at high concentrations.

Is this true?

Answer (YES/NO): NO